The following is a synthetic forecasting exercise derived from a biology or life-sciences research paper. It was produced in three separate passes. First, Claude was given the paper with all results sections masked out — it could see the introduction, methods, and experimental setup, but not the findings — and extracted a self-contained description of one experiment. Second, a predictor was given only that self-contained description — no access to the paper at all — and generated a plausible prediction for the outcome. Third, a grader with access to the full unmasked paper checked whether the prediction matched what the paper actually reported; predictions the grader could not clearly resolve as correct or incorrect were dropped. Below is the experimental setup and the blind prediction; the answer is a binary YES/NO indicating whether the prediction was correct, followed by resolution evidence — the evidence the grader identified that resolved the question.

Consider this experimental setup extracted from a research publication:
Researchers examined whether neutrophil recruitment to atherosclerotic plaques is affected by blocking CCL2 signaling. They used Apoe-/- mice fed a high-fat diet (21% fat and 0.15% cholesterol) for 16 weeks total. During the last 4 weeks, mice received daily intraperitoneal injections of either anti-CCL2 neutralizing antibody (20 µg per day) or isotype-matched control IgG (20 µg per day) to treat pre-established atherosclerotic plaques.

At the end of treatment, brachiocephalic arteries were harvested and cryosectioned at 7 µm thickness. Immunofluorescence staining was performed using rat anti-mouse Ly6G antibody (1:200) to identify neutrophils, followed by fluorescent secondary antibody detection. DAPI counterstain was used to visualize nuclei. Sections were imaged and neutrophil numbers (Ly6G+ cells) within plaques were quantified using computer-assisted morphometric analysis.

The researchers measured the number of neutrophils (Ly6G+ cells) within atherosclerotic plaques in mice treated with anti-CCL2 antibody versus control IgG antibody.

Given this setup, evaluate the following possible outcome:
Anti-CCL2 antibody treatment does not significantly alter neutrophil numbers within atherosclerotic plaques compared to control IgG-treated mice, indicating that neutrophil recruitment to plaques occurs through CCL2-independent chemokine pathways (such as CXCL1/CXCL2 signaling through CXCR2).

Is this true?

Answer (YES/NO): NO